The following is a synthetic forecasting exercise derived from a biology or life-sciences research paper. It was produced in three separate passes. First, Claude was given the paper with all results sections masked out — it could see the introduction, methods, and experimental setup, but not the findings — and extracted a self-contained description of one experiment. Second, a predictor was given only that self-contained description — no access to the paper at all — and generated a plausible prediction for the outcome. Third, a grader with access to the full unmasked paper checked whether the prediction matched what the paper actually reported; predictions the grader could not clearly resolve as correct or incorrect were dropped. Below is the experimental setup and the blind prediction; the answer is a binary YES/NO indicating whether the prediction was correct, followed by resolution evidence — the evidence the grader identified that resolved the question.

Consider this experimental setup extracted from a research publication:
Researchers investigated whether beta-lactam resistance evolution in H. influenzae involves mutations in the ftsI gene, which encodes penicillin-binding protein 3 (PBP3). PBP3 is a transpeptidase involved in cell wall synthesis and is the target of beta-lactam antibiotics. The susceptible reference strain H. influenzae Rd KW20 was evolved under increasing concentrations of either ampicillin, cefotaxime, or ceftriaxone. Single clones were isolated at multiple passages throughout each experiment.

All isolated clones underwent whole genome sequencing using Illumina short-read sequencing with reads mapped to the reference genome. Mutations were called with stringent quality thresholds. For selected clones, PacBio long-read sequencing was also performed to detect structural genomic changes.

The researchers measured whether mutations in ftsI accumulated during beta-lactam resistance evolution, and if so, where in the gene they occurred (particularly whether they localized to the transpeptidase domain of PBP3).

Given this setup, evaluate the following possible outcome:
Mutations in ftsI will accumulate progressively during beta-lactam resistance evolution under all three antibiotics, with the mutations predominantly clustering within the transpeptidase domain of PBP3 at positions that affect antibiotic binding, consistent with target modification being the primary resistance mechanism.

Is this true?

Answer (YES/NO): NO